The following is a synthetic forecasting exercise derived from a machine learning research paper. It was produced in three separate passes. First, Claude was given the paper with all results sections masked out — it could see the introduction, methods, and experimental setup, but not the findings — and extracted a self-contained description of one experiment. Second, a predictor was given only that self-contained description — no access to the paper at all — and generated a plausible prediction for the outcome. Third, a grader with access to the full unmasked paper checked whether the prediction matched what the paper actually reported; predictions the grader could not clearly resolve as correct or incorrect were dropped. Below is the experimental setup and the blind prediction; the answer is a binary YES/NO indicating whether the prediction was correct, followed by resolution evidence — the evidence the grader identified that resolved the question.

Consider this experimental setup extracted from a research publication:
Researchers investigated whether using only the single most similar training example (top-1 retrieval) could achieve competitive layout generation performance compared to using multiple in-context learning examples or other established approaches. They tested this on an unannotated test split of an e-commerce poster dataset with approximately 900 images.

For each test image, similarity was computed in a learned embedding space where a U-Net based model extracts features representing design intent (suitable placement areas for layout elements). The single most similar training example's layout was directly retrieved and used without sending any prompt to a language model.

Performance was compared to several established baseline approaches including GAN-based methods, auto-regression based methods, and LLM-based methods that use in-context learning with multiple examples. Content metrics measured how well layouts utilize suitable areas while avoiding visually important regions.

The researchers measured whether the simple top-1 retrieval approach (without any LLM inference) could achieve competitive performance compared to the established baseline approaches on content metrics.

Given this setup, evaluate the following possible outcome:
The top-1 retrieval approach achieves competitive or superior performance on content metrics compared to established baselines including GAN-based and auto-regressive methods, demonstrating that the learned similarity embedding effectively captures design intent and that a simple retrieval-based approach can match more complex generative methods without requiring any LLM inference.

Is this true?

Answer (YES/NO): YES